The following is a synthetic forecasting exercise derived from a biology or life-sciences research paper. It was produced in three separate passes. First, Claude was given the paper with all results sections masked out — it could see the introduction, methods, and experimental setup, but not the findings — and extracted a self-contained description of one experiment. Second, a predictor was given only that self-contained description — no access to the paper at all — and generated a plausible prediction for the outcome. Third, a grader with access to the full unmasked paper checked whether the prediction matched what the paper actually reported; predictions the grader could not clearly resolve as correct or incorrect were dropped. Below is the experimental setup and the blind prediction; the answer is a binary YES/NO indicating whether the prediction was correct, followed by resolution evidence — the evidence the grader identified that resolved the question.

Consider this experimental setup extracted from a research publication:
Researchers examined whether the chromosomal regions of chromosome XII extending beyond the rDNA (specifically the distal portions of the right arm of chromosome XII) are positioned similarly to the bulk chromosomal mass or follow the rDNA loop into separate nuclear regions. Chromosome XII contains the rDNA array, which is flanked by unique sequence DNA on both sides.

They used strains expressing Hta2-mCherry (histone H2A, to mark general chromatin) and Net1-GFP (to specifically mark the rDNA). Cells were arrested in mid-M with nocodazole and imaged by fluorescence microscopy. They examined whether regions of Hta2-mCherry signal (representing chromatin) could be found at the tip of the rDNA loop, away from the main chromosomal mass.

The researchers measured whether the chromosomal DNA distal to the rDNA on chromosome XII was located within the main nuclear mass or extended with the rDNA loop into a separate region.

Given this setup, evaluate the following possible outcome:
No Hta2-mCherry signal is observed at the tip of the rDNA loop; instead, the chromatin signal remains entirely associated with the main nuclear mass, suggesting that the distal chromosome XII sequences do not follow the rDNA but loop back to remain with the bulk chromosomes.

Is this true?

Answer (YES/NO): NO